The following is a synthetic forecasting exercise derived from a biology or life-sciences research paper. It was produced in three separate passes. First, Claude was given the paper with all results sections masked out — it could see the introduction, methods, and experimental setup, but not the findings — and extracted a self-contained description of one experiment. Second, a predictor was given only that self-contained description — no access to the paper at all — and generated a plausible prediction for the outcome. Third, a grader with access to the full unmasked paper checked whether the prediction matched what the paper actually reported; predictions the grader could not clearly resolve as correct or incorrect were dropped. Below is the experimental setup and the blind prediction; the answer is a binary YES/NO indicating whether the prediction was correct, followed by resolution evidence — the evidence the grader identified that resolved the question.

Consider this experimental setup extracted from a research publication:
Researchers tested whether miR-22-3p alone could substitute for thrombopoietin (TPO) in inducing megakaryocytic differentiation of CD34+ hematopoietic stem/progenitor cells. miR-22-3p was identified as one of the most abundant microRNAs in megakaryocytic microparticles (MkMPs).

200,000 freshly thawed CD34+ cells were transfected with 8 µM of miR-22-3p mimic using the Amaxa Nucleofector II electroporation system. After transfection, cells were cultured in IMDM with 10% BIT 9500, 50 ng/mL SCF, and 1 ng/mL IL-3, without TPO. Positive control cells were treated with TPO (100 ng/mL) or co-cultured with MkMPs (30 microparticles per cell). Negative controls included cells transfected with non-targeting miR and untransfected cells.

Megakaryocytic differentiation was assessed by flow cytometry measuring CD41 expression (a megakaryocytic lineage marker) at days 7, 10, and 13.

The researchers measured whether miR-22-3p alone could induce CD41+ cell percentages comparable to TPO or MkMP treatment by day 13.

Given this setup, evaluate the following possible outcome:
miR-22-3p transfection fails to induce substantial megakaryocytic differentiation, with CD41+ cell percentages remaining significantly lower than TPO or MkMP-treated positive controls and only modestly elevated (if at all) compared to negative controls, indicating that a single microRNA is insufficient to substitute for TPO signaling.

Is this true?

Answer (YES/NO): YES